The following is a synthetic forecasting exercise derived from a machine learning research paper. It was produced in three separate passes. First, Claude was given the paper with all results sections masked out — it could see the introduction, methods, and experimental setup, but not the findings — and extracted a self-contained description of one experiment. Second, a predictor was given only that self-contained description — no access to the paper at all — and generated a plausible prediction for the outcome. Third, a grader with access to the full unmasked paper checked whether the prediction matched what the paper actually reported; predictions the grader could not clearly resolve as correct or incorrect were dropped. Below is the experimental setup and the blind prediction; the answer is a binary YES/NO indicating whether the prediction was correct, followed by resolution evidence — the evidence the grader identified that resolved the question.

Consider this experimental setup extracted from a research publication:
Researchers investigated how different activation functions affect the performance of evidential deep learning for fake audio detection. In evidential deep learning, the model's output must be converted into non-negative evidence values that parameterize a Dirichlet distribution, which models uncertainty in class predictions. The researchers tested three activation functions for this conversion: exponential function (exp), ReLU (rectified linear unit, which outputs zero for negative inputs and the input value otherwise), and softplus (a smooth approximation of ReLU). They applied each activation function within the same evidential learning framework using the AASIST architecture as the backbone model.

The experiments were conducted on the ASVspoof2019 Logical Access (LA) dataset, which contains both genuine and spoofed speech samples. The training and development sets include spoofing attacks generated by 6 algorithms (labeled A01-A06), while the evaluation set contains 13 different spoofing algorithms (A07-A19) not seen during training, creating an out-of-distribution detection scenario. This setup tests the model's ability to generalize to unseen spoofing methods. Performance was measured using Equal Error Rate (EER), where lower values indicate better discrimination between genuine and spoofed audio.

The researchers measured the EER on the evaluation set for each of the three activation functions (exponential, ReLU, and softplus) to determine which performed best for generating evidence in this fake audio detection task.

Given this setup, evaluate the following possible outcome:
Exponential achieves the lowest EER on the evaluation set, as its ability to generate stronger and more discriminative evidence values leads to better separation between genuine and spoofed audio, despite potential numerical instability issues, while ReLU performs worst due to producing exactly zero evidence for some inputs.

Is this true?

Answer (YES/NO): NO